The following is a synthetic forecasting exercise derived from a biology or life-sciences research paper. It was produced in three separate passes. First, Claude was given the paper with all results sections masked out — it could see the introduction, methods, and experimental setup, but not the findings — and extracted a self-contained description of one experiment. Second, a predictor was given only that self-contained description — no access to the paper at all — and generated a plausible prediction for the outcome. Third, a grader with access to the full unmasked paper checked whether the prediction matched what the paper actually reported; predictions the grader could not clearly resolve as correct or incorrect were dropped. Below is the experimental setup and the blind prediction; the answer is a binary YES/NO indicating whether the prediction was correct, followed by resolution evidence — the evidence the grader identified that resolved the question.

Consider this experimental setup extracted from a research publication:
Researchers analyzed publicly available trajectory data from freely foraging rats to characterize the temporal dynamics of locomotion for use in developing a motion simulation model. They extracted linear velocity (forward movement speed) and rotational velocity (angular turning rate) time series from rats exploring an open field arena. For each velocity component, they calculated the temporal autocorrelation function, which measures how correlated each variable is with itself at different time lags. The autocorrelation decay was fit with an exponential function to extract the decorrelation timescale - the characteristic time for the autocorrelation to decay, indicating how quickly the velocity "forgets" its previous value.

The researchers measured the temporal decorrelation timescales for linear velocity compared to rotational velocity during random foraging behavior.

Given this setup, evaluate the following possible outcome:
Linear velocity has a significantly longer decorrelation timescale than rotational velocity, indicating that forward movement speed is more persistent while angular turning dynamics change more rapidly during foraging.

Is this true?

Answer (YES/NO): YES